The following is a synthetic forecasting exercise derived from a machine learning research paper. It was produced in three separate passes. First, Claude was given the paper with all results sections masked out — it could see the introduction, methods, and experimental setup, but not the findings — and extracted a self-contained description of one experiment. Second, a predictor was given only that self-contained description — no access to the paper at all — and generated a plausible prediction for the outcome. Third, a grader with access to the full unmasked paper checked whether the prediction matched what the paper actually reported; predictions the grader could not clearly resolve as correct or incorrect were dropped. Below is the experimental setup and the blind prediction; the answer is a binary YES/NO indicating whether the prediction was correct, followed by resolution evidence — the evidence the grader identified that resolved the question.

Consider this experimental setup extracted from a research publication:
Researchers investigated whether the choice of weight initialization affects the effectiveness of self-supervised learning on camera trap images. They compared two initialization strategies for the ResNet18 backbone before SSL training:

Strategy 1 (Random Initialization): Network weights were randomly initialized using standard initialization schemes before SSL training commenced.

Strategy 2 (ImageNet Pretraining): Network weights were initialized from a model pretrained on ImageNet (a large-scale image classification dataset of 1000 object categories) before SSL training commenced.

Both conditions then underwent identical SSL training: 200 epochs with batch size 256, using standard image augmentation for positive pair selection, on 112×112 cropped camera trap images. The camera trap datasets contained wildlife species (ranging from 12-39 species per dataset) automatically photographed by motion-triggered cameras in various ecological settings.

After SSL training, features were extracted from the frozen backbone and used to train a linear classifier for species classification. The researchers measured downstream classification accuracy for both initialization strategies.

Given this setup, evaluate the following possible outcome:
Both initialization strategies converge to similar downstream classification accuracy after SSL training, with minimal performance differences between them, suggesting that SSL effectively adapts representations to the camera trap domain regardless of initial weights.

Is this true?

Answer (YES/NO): NO